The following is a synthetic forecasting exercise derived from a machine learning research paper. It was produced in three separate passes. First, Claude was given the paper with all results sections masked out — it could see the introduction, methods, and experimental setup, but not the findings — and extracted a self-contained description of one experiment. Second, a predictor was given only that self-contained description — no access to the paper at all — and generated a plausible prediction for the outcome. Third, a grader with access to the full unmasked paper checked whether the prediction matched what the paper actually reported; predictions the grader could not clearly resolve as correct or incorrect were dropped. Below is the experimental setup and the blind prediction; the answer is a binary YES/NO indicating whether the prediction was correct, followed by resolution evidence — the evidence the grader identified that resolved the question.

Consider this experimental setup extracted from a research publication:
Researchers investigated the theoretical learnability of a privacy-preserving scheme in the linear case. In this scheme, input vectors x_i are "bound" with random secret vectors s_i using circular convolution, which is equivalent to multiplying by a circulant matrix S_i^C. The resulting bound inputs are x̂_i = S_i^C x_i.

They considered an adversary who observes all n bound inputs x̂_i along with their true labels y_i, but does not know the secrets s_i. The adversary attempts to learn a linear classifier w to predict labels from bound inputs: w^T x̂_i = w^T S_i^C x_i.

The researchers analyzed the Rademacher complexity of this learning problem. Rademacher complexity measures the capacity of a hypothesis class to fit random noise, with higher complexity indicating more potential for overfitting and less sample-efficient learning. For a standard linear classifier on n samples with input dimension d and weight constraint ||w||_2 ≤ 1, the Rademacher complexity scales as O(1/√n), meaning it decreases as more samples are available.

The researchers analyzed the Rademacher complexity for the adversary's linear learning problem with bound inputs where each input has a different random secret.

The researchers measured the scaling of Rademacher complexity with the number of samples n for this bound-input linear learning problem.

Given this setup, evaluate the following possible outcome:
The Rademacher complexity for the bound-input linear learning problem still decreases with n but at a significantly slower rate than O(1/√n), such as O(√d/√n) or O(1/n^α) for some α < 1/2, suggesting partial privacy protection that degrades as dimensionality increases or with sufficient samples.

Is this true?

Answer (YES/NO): NO